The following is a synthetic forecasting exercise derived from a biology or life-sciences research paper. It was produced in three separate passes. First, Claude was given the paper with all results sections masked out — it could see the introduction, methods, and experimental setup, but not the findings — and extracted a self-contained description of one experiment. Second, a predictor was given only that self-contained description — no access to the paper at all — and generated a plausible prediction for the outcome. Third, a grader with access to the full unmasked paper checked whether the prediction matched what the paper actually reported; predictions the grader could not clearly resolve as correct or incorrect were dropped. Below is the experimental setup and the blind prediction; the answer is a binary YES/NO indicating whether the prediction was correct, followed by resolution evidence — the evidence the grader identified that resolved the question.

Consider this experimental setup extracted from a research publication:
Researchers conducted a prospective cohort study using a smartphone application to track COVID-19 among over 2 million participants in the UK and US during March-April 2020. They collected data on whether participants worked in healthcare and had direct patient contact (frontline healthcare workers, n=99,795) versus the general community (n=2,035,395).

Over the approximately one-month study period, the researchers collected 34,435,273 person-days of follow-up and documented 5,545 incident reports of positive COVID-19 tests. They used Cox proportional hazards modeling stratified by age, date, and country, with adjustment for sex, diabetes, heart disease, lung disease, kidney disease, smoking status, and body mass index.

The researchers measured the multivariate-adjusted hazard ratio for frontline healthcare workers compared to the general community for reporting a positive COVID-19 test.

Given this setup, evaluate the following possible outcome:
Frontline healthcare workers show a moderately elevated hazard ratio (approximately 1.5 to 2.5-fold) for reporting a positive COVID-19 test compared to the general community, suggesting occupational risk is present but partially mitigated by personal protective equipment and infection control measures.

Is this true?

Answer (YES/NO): NO